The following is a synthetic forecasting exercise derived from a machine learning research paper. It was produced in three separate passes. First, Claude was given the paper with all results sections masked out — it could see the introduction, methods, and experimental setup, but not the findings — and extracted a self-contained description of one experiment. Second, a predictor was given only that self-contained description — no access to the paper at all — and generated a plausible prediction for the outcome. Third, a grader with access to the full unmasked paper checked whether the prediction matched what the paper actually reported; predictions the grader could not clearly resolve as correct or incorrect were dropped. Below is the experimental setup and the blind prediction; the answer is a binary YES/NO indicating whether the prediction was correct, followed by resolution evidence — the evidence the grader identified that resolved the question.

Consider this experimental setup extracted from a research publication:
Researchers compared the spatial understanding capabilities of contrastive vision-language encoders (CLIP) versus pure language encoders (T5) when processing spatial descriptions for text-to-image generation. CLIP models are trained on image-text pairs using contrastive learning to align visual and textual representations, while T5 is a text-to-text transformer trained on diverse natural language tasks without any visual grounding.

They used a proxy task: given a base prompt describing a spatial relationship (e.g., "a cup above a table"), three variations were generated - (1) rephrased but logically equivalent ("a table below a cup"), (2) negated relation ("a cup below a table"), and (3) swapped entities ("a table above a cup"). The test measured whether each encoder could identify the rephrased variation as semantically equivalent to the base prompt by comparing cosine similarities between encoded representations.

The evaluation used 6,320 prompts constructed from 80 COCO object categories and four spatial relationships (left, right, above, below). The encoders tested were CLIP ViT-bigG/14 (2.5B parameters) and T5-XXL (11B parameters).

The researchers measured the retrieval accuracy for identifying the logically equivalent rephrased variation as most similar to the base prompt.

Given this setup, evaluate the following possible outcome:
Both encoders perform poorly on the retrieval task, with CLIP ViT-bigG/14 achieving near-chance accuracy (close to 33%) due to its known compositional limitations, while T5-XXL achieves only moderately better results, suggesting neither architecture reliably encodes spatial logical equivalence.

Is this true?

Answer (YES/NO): NO